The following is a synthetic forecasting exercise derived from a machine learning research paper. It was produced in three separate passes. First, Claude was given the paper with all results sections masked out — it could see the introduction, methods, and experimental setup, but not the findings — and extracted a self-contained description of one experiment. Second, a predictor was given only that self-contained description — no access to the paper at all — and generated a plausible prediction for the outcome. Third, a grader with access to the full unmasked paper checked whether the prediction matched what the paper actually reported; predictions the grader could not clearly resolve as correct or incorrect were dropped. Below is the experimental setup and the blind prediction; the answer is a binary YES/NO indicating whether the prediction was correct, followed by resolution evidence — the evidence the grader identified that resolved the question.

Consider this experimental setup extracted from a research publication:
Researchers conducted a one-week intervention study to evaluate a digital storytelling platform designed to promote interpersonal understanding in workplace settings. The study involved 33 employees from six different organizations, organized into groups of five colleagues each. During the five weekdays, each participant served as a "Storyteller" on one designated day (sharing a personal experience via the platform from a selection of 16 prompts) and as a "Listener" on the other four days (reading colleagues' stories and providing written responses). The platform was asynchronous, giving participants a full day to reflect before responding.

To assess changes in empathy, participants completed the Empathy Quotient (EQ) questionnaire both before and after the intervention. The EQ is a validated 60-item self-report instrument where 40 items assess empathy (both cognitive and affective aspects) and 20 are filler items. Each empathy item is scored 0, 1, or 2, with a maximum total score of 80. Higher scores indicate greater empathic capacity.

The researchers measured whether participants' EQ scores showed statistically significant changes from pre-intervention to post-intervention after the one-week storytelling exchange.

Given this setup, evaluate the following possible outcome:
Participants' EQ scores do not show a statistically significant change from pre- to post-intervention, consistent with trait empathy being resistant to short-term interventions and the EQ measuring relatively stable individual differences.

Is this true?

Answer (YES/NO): YES